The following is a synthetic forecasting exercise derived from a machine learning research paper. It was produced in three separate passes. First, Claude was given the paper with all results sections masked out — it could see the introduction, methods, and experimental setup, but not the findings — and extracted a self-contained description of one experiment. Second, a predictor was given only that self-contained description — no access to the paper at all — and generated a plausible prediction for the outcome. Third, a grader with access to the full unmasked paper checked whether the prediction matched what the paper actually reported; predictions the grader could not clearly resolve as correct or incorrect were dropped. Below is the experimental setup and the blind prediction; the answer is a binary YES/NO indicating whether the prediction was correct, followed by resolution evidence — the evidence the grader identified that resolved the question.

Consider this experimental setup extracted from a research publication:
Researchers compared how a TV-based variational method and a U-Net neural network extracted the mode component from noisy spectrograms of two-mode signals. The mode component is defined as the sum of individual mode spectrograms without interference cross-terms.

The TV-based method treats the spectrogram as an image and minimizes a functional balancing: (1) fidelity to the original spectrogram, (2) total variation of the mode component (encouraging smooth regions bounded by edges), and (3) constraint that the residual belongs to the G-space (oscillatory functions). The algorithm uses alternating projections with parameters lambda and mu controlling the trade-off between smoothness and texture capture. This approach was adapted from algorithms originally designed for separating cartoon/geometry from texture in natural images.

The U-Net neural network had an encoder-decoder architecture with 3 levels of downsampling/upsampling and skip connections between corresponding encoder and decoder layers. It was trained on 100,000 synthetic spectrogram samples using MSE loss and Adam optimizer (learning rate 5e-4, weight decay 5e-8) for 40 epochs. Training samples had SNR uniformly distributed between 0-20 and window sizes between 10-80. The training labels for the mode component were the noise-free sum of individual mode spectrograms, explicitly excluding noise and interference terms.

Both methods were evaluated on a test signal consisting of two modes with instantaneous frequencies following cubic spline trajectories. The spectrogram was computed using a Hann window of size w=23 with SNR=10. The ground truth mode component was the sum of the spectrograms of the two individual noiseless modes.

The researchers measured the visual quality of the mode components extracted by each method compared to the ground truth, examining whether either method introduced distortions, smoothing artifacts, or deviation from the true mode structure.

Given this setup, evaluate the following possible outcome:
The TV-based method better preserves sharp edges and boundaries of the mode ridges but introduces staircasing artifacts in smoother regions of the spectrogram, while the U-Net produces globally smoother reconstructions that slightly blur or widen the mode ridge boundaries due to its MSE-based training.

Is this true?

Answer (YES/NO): NO